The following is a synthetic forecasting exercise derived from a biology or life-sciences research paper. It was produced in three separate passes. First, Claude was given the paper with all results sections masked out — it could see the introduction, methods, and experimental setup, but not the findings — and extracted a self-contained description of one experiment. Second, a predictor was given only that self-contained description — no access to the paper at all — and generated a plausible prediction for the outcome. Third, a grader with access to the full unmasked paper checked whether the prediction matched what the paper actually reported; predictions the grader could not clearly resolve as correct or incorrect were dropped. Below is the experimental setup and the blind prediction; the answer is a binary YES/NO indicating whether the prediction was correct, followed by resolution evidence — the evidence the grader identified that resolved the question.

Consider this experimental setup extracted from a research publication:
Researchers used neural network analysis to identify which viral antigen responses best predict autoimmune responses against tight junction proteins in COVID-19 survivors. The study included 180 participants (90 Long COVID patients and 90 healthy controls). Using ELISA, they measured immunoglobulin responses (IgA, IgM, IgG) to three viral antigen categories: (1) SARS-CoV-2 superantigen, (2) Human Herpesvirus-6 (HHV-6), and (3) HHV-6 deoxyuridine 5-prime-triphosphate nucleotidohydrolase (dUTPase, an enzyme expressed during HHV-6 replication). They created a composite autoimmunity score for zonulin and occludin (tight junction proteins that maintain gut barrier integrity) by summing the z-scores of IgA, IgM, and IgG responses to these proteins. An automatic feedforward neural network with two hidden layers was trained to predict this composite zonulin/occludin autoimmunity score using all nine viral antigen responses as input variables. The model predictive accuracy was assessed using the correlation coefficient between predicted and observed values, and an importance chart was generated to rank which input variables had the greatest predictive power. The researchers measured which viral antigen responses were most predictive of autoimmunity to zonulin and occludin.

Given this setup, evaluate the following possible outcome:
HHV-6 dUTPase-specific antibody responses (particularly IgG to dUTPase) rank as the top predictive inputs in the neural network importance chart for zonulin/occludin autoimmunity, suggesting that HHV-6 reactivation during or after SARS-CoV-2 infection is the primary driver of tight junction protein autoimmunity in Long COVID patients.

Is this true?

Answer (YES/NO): NO